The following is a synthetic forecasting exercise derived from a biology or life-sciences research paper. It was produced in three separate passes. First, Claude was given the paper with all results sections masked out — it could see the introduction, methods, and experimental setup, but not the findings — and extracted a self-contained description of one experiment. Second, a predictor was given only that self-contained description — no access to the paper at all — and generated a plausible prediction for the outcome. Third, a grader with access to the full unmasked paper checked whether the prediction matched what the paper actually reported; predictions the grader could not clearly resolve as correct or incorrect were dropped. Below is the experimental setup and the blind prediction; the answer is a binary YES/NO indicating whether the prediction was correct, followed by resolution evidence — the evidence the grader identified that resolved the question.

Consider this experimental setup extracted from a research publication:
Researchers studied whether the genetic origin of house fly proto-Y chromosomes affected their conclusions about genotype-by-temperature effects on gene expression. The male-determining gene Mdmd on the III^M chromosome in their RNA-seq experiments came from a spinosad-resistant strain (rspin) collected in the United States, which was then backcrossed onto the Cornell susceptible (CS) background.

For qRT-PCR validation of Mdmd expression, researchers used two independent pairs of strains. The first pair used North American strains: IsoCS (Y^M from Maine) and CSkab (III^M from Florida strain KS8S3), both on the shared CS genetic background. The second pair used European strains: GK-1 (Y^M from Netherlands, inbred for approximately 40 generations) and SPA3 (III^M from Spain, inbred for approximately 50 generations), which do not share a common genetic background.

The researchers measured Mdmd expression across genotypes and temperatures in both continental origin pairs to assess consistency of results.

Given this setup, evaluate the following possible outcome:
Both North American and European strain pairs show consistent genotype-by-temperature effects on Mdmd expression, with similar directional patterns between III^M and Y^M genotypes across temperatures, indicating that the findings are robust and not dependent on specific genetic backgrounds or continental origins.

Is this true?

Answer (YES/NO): NO